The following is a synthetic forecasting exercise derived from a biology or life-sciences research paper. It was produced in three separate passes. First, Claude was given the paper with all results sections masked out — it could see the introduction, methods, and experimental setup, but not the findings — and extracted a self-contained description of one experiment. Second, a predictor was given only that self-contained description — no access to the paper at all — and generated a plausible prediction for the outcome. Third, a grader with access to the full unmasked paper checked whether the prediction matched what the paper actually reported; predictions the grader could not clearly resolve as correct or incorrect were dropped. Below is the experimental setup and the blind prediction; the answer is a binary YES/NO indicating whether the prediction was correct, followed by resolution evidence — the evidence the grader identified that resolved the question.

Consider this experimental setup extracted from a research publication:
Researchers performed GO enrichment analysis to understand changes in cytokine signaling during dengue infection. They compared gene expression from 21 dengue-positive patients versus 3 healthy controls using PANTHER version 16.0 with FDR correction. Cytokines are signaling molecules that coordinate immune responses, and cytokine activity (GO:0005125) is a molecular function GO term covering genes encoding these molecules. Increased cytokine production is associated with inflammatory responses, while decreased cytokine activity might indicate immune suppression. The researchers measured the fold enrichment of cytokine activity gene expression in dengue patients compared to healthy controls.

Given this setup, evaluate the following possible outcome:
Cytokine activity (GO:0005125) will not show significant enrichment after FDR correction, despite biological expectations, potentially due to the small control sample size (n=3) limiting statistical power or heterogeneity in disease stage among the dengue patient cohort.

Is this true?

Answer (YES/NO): NO